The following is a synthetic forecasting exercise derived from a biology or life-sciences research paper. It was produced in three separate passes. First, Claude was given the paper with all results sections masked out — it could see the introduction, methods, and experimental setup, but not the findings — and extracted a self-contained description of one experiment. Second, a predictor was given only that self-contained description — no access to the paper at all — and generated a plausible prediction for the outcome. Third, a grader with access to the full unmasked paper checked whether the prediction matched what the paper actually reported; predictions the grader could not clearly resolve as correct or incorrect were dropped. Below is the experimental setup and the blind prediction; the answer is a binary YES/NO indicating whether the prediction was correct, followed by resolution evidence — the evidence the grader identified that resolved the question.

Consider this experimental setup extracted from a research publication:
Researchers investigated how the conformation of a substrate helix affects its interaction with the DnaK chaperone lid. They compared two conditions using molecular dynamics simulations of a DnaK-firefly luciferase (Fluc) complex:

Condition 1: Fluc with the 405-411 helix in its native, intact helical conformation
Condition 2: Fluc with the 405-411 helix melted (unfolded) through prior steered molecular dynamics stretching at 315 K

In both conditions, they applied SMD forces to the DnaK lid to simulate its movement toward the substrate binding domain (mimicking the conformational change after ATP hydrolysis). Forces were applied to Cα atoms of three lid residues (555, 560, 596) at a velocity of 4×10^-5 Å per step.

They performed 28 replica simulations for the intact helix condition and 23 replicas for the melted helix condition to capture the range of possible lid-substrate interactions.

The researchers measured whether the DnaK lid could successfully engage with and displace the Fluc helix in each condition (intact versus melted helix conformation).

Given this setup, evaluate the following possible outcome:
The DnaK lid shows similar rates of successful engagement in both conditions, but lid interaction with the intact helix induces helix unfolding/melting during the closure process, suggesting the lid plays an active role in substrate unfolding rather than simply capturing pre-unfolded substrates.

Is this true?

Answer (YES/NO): NO